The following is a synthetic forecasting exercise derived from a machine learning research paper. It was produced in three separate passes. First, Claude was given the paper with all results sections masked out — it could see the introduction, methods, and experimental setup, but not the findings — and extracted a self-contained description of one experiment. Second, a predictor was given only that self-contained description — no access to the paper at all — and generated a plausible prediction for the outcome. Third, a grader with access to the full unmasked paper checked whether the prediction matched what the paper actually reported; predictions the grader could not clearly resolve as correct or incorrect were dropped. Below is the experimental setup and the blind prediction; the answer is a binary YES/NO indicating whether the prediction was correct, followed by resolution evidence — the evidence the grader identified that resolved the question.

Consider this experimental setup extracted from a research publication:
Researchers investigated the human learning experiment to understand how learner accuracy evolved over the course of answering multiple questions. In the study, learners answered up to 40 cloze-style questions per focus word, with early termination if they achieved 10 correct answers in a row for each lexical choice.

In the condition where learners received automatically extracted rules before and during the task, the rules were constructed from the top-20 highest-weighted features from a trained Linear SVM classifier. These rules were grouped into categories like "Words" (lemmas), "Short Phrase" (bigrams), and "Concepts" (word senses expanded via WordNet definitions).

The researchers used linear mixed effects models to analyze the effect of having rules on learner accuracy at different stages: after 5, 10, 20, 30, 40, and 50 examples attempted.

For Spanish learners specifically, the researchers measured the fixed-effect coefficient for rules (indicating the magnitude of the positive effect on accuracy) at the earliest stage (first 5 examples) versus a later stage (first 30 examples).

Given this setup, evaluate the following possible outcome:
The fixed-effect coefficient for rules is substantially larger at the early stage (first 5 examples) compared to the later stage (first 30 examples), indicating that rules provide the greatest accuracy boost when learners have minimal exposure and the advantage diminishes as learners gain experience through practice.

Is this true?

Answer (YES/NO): YES